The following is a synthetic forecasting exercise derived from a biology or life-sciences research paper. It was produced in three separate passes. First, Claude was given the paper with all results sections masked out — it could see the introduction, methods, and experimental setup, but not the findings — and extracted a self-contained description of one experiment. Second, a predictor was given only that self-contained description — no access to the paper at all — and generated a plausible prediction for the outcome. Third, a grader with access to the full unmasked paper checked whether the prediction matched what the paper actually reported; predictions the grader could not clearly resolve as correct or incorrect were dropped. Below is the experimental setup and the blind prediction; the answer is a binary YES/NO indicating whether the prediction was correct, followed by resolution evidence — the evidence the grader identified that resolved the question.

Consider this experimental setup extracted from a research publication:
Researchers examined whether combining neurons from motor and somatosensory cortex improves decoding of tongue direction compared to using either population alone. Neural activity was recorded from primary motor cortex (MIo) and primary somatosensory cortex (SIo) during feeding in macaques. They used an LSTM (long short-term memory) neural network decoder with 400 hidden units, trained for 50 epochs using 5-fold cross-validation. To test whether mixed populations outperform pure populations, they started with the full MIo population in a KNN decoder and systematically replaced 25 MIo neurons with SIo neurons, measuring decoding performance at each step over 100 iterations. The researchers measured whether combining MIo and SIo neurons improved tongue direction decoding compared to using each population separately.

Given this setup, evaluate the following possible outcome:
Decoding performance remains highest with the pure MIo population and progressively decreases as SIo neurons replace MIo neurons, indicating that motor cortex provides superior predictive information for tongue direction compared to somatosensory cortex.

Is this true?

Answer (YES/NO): NO